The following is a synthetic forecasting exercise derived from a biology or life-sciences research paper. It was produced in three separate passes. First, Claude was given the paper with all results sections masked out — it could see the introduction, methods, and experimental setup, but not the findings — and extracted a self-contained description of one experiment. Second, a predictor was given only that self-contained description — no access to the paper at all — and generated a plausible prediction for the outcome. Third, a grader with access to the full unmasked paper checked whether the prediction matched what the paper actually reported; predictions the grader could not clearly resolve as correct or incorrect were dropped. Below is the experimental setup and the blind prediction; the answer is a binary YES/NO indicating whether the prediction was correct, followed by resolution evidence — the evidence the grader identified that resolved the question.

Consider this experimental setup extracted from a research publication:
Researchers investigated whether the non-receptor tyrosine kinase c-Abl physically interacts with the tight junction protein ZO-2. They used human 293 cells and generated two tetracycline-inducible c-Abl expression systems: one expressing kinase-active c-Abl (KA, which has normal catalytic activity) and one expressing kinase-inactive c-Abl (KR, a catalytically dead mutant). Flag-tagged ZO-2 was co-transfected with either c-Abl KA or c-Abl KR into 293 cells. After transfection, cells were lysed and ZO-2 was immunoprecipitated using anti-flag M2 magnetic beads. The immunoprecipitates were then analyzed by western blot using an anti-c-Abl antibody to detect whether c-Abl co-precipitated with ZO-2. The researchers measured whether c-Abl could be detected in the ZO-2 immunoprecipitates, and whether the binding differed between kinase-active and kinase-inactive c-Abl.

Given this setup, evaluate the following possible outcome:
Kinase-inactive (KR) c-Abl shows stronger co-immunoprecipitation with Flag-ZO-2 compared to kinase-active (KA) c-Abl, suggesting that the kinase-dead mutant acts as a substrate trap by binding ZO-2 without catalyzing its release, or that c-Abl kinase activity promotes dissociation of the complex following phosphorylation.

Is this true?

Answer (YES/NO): NO